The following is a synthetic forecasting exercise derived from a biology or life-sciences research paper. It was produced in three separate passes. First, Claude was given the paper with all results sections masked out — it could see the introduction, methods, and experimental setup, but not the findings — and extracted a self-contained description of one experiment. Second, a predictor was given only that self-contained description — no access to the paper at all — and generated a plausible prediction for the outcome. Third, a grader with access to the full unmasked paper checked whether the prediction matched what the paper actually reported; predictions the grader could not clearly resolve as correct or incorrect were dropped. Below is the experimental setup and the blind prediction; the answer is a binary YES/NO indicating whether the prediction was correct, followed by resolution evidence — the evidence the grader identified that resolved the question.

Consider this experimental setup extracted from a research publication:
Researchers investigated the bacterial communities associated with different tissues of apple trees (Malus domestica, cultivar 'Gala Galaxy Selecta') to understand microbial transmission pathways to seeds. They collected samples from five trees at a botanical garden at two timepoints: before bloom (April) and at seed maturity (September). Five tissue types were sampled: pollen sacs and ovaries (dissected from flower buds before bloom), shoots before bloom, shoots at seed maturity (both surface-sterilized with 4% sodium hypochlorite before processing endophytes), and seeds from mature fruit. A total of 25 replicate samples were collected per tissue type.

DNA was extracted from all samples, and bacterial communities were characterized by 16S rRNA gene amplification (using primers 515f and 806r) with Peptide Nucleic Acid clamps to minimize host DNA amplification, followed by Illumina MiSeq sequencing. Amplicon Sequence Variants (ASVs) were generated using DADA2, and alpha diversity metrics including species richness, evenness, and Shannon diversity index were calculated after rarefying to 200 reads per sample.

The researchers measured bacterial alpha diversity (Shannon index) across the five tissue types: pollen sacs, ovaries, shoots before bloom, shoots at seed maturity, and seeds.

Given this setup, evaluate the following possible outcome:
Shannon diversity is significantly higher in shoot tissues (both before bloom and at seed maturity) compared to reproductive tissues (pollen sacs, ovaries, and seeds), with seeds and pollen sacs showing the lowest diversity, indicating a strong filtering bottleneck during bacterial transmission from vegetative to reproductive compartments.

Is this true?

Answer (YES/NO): NO